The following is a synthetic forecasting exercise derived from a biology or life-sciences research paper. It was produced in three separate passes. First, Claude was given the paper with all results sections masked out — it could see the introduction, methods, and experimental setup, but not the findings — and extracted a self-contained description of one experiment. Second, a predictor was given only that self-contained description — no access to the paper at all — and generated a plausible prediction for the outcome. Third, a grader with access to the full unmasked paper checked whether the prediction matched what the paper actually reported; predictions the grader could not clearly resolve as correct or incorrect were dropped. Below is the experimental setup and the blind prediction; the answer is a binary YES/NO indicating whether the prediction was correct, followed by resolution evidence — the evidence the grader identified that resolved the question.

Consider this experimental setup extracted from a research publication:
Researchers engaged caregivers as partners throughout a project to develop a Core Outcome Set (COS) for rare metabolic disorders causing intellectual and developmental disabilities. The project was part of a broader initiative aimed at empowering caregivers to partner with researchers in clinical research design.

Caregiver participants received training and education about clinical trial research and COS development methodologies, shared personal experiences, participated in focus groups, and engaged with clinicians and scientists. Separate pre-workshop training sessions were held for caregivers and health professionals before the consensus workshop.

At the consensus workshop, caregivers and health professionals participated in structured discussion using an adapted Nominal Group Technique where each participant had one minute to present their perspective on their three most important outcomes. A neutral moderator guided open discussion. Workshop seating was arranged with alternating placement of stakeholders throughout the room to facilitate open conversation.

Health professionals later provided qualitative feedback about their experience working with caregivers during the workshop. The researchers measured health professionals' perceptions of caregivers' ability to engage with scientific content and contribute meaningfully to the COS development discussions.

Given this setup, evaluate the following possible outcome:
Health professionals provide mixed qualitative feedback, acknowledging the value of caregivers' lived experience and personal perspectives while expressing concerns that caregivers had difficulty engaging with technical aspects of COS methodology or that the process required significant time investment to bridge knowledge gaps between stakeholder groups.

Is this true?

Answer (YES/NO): NO